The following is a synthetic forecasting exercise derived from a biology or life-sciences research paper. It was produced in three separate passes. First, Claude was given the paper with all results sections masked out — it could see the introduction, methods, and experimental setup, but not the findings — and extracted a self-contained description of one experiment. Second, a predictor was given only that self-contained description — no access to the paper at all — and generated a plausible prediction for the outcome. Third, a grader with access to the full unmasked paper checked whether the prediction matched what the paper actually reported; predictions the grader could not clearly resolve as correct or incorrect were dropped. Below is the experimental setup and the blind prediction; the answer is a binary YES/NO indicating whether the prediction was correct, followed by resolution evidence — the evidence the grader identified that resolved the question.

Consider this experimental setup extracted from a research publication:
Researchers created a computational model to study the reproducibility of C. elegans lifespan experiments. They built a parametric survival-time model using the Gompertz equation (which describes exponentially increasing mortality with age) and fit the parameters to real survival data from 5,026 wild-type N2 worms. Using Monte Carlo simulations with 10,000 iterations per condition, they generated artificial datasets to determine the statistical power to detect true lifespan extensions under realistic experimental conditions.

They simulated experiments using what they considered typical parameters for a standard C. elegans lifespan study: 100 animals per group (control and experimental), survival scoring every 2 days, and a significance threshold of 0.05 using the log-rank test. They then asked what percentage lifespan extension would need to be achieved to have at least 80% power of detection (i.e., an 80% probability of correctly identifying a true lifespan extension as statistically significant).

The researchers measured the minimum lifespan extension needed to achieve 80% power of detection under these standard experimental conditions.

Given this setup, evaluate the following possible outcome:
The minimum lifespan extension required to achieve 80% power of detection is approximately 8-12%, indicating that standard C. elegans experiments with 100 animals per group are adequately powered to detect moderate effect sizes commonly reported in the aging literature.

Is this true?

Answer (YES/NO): NO